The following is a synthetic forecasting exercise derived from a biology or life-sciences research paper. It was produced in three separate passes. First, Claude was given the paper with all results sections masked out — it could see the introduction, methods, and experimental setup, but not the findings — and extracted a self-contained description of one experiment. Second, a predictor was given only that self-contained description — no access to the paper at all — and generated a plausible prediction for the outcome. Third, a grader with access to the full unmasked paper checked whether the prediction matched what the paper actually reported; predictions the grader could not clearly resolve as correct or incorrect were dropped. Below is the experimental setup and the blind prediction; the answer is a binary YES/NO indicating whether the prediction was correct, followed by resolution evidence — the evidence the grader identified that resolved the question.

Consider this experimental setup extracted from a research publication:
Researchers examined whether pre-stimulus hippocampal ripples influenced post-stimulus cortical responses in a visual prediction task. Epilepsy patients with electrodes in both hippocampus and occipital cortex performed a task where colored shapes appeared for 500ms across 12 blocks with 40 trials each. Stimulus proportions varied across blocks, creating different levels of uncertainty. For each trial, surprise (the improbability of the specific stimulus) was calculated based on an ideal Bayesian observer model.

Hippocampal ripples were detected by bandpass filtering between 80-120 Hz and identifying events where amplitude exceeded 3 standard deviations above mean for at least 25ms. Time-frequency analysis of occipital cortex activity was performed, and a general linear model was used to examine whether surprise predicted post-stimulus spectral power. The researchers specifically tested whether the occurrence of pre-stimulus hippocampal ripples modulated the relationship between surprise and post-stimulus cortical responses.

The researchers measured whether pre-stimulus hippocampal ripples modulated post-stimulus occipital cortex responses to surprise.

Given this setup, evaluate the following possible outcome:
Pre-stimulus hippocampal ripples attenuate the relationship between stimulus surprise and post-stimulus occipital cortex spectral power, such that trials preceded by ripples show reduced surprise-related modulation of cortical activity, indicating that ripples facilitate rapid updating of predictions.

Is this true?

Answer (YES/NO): NO